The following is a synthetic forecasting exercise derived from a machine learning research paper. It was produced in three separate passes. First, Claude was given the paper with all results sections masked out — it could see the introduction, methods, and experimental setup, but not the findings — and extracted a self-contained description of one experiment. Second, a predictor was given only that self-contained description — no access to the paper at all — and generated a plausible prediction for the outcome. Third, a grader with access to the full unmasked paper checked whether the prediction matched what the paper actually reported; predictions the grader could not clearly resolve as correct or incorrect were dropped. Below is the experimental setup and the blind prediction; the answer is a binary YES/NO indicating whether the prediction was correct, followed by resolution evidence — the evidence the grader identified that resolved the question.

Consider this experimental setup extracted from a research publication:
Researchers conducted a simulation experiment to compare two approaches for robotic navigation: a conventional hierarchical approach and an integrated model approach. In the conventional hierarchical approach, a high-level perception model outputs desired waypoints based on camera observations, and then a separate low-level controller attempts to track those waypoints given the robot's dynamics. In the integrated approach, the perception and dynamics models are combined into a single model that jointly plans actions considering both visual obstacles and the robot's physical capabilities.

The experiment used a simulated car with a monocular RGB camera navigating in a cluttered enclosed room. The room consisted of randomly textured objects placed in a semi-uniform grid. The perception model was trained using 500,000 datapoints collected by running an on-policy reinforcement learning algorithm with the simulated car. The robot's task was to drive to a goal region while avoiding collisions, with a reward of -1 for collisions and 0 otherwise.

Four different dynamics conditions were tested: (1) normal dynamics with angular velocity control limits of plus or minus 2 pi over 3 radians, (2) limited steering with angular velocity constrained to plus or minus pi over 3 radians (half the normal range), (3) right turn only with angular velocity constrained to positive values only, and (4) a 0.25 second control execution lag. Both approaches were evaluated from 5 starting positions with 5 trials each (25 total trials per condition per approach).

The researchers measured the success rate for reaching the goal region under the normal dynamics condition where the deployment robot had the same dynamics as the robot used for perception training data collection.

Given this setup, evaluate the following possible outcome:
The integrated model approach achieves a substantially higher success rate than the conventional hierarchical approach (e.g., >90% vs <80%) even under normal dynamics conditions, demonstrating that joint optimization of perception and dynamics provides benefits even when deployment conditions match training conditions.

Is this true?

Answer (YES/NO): NO